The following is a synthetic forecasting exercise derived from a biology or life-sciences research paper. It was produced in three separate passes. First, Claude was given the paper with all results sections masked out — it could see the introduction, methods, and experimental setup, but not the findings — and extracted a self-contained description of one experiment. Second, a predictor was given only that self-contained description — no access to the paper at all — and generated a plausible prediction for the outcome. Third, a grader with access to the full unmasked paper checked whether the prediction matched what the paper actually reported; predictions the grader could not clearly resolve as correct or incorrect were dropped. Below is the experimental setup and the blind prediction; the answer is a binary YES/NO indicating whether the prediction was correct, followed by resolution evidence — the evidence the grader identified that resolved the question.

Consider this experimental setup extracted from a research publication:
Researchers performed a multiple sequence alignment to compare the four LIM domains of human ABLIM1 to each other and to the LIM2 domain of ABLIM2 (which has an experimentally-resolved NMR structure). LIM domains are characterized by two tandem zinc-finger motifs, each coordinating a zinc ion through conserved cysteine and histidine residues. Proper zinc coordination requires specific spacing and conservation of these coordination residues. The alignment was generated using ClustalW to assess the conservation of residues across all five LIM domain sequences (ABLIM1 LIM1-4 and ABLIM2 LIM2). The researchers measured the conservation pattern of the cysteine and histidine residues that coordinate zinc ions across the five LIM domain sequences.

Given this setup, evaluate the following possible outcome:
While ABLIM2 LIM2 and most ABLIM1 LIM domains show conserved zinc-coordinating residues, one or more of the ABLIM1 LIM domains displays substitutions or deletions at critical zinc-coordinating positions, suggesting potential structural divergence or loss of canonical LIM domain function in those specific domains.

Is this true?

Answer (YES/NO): NO